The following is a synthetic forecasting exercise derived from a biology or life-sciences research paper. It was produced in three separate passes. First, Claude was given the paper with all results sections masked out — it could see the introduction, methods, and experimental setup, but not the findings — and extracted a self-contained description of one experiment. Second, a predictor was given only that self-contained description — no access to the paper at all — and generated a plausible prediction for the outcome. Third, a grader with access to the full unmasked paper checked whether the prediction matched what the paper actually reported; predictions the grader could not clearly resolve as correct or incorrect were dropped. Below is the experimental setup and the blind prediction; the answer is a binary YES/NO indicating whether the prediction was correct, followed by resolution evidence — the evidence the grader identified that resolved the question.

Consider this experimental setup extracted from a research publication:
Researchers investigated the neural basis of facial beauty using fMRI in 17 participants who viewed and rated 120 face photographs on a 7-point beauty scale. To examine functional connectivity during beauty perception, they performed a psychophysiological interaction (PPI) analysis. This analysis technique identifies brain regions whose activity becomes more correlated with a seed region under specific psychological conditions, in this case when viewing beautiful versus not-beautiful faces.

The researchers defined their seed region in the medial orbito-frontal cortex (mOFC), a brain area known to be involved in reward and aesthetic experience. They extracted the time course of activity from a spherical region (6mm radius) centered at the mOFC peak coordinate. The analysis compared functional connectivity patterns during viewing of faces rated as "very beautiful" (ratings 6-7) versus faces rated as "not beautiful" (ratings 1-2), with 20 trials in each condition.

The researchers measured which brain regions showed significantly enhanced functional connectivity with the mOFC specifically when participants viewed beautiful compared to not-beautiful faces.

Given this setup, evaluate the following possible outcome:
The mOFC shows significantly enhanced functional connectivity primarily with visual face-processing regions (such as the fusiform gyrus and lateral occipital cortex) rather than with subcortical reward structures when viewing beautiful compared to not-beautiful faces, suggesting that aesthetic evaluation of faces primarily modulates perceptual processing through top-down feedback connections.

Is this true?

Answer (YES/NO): YES